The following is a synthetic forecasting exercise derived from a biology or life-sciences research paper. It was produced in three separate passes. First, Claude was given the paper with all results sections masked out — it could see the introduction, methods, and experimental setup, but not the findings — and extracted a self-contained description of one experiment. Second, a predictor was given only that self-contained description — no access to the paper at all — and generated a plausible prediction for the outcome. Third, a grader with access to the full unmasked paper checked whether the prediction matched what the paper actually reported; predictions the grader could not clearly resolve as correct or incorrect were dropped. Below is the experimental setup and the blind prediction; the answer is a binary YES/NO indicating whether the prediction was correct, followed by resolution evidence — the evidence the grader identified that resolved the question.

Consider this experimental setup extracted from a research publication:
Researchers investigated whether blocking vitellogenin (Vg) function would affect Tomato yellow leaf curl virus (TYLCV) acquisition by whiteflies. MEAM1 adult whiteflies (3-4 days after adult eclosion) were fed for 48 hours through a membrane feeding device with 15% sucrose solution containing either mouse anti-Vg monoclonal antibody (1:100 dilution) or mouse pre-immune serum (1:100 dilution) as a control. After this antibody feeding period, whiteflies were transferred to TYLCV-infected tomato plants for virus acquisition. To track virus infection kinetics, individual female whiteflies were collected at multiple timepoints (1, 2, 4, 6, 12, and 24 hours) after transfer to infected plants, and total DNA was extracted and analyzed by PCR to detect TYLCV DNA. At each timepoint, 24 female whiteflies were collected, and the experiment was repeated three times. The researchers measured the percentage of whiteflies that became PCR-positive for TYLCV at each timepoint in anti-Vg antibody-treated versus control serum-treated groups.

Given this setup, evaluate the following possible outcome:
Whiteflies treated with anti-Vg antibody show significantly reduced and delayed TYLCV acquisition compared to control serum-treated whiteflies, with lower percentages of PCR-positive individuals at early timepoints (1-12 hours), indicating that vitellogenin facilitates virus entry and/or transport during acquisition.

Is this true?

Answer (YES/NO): NO